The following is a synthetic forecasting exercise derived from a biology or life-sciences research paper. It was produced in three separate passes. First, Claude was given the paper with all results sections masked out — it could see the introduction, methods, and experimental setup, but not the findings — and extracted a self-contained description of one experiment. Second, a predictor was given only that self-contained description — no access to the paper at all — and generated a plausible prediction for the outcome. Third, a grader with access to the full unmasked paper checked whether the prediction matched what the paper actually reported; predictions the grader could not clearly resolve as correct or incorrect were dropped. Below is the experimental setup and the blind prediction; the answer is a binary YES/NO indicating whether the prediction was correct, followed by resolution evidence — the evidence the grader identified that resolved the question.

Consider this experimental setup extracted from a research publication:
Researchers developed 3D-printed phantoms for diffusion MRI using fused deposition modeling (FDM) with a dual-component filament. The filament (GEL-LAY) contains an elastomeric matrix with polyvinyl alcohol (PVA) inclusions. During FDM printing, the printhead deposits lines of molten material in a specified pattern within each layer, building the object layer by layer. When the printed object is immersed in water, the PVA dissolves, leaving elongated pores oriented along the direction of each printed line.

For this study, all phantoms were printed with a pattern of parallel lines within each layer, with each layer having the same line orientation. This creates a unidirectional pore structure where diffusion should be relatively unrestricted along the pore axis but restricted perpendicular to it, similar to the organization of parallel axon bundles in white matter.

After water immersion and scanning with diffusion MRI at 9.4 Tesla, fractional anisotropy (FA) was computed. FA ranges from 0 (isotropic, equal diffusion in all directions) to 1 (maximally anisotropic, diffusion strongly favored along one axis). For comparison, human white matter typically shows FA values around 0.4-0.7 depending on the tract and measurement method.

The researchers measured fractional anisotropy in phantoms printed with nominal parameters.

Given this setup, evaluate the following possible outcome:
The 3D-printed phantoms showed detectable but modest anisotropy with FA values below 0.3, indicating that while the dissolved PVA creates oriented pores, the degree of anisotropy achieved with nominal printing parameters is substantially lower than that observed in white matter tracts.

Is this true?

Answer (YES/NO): NO